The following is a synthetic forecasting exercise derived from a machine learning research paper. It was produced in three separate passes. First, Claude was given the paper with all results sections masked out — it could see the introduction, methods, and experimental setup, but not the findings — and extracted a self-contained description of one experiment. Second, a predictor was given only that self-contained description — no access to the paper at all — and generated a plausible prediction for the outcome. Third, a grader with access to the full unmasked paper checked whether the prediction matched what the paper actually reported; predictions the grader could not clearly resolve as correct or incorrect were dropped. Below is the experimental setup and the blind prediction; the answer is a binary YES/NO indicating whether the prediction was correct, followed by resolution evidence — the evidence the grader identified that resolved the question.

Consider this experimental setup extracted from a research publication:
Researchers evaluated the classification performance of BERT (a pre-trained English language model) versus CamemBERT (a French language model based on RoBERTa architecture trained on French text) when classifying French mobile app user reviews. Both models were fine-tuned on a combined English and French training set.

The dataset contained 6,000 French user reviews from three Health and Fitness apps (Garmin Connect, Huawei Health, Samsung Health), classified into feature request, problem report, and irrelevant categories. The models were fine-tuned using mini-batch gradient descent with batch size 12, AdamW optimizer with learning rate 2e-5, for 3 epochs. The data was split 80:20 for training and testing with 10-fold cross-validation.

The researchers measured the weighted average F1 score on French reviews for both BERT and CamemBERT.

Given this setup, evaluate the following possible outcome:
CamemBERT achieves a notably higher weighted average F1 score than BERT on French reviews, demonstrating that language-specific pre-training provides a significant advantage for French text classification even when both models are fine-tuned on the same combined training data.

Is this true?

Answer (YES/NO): YES